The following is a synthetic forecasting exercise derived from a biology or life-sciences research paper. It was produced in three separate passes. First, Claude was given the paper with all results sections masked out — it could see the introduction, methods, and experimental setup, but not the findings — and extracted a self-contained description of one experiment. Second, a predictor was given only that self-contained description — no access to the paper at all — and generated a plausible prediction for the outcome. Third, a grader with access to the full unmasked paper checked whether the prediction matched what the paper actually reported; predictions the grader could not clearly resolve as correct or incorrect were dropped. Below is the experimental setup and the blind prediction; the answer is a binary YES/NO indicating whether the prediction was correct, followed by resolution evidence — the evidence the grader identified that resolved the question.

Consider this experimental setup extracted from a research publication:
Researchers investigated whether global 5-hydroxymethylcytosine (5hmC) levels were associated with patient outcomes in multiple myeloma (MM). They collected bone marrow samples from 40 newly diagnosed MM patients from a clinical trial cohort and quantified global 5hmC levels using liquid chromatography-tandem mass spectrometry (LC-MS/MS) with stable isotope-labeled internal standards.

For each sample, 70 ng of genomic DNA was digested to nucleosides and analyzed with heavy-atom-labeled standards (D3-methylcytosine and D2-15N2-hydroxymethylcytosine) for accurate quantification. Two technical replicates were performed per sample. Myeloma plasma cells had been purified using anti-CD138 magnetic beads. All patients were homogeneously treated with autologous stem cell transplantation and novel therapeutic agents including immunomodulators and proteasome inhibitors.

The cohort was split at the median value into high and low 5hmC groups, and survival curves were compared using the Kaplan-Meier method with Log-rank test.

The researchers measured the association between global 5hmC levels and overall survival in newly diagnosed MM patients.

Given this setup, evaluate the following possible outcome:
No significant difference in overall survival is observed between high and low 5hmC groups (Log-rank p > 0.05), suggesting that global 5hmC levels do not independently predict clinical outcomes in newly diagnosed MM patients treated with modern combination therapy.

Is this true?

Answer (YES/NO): NO